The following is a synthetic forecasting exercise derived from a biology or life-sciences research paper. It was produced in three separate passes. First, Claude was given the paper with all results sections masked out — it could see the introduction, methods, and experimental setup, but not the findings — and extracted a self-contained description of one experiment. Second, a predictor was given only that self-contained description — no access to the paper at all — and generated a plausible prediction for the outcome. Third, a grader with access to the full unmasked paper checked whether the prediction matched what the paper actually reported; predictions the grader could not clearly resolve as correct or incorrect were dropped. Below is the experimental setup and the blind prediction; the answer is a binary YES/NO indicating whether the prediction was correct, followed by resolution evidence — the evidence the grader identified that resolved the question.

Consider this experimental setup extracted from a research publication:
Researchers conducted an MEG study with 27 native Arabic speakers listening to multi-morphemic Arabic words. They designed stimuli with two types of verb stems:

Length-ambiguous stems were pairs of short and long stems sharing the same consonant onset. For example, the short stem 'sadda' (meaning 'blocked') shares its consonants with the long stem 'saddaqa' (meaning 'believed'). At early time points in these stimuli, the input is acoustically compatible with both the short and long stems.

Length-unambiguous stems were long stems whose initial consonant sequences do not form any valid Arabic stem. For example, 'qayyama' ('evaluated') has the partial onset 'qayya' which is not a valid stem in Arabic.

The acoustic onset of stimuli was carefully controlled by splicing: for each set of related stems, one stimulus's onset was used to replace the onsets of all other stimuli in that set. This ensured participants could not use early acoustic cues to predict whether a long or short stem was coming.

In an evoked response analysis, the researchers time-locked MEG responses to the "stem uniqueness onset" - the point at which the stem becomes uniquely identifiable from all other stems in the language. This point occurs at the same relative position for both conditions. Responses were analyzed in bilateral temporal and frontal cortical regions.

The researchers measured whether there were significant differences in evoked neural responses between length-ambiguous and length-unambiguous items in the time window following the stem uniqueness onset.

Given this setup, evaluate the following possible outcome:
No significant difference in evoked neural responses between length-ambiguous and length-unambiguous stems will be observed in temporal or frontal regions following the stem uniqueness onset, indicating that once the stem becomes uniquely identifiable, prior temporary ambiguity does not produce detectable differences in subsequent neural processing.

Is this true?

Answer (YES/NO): NO